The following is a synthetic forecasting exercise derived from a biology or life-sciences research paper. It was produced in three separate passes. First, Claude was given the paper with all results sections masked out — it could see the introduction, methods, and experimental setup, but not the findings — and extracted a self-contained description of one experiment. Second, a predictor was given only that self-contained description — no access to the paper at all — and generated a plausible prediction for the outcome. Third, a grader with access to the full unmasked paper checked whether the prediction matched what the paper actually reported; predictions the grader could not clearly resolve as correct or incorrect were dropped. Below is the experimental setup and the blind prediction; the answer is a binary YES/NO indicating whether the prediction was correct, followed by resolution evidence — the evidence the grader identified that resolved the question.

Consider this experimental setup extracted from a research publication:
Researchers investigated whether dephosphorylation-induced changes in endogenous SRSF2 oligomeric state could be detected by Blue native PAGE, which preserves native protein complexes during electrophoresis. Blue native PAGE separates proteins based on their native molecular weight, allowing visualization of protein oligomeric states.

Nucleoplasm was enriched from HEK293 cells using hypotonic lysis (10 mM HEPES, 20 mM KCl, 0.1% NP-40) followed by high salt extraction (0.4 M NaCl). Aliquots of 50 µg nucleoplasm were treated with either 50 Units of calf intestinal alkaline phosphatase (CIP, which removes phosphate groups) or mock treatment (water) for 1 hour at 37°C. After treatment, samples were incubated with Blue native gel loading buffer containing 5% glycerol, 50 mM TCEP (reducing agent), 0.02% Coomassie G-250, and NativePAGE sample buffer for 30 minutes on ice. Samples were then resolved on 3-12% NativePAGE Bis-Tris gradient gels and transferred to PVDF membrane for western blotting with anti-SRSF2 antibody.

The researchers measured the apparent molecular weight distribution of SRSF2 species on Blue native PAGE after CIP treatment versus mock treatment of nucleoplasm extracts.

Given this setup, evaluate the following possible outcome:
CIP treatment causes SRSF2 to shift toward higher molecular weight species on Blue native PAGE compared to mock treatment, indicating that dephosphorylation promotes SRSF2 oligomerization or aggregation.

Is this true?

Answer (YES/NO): YES